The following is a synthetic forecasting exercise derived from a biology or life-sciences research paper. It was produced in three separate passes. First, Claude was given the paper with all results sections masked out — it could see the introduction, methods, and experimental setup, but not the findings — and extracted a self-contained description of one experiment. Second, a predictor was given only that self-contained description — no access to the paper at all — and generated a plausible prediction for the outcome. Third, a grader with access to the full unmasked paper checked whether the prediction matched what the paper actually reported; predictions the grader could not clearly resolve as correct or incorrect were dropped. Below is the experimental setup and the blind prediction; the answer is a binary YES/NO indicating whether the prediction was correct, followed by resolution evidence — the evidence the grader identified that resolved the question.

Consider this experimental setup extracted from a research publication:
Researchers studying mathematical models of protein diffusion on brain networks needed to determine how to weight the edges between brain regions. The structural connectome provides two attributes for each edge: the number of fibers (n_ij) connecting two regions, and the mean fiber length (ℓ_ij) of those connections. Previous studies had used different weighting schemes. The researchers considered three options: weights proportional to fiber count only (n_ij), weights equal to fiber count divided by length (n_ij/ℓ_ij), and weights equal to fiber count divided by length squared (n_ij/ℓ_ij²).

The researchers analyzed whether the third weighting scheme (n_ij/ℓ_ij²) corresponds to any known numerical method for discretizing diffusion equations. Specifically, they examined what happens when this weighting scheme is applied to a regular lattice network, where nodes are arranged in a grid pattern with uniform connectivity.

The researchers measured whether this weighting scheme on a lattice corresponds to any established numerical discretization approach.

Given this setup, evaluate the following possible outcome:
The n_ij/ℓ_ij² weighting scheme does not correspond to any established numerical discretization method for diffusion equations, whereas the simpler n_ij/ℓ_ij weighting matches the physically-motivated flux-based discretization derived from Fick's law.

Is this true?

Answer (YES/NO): NO